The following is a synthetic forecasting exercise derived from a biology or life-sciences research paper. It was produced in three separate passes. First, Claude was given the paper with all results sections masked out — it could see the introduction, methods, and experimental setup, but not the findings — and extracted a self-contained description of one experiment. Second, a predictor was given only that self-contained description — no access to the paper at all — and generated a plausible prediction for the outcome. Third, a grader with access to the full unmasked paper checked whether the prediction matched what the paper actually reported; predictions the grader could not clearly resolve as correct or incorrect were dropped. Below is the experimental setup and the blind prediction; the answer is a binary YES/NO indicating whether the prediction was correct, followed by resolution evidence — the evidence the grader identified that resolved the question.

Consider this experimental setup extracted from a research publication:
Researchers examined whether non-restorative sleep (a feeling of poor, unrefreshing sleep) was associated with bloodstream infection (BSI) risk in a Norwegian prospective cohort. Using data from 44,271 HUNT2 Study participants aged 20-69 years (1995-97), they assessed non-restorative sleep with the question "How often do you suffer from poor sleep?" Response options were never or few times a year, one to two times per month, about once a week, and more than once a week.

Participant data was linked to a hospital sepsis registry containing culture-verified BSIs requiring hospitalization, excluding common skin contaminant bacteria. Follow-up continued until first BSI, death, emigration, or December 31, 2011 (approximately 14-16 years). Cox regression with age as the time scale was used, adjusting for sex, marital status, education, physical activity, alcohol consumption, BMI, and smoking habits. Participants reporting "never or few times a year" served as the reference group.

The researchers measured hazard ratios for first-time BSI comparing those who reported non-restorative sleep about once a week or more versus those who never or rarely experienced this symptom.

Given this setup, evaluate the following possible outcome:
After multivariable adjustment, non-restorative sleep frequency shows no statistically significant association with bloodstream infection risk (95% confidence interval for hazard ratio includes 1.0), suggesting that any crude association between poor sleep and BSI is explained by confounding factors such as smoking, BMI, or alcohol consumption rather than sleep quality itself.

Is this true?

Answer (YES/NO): NO